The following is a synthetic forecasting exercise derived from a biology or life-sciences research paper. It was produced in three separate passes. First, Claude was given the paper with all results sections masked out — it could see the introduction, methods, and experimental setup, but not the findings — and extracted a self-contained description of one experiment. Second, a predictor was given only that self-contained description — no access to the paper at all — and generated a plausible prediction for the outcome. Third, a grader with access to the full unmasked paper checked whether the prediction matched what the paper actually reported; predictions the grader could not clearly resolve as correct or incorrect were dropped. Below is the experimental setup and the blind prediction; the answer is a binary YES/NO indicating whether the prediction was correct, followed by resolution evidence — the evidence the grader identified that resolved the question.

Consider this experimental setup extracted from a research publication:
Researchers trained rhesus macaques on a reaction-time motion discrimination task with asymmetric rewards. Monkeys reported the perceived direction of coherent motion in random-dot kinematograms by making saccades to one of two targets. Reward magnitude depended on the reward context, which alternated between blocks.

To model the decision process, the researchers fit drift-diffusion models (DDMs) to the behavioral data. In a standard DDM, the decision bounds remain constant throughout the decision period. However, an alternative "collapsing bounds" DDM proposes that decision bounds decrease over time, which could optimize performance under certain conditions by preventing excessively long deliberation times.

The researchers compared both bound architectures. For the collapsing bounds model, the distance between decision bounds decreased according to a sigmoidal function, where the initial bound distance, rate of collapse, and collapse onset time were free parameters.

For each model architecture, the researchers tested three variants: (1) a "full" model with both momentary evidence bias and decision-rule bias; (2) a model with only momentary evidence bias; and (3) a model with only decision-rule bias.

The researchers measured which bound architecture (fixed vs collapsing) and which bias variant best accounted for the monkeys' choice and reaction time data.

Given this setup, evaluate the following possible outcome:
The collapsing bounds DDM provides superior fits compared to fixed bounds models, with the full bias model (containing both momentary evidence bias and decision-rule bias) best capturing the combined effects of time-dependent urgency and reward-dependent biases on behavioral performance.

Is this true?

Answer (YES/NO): NO